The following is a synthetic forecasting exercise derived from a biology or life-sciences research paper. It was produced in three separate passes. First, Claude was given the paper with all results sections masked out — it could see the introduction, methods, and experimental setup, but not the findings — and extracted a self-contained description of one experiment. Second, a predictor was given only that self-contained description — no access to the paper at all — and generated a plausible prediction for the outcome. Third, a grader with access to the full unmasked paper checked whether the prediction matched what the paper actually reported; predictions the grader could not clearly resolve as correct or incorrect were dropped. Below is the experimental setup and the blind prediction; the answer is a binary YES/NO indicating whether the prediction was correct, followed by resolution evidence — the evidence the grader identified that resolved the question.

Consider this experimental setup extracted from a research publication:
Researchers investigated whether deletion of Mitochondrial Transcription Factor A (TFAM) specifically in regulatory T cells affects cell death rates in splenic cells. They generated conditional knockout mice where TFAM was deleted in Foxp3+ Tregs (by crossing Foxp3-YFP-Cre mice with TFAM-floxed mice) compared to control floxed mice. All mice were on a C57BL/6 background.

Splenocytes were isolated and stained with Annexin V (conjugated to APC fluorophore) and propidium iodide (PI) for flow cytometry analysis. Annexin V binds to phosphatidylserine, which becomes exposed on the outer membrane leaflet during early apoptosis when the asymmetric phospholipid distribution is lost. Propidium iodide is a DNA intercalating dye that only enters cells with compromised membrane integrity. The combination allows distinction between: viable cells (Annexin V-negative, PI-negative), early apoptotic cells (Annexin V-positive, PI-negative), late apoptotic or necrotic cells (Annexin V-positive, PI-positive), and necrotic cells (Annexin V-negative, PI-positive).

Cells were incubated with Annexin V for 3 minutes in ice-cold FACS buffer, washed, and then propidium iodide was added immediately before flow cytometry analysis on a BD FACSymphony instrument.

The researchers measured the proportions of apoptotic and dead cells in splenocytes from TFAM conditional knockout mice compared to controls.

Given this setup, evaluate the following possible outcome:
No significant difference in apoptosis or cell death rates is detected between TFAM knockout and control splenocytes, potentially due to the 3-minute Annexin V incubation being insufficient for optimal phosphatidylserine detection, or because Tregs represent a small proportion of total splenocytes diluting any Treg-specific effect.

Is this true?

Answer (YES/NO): NO